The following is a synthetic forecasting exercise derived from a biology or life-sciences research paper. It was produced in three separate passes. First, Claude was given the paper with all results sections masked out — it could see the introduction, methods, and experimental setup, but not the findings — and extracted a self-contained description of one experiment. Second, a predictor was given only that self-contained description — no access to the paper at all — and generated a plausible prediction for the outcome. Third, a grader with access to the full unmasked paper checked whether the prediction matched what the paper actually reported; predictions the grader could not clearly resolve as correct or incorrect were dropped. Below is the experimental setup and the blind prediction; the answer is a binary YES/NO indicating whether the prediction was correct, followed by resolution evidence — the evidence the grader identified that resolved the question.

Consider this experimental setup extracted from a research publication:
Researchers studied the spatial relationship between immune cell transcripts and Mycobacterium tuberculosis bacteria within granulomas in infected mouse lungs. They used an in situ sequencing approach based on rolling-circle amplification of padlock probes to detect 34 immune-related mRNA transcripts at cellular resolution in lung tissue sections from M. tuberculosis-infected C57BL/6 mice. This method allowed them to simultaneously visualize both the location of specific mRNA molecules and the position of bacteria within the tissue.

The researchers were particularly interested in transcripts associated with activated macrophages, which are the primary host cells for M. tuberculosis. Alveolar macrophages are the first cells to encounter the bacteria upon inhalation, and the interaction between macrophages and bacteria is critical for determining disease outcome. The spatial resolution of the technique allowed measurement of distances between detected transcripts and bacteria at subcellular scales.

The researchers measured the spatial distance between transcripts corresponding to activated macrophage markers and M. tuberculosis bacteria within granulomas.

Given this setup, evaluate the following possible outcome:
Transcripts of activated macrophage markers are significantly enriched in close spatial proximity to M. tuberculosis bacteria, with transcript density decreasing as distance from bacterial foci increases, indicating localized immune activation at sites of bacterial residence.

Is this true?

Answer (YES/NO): YES